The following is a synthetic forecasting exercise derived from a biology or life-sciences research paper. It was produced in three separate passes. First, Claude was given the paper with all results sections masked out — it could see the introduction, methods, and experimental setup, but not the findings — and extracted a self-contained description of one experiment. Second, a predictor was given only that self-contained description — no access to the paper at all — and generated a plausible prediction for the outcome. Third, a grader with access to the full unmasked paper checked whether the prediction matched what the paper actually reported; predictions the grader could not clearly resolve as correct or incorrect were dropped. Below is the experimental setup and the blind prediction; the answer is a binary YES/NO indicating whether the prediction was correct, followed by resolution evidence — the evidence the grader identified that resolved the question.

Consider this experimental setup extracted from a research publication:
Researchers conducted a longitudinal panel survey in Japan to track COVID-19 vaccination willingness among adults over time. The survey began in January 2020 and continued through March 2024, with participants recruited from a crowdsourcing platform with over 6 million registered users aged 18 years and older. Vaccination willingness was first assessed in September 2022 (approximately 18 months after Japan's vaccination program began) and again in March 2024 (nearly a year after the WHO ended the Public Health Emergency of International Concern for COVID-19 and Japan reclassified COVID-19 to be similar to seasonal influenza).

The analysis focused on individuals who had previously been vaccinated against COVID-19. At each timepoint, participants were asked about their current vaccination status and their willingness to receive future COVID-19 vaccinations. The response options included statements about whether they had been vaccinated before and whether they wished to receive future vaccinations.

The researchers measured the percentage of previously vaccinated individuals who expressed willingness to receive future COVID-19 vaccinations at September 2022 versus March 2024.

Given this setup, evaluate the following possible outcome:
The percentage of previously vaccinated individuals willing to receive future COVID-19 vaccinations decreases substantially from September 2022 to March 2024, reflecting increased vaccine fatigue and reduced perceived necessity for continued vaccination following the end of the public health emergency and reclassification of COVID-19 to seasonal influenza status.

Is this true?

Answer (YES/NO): YES